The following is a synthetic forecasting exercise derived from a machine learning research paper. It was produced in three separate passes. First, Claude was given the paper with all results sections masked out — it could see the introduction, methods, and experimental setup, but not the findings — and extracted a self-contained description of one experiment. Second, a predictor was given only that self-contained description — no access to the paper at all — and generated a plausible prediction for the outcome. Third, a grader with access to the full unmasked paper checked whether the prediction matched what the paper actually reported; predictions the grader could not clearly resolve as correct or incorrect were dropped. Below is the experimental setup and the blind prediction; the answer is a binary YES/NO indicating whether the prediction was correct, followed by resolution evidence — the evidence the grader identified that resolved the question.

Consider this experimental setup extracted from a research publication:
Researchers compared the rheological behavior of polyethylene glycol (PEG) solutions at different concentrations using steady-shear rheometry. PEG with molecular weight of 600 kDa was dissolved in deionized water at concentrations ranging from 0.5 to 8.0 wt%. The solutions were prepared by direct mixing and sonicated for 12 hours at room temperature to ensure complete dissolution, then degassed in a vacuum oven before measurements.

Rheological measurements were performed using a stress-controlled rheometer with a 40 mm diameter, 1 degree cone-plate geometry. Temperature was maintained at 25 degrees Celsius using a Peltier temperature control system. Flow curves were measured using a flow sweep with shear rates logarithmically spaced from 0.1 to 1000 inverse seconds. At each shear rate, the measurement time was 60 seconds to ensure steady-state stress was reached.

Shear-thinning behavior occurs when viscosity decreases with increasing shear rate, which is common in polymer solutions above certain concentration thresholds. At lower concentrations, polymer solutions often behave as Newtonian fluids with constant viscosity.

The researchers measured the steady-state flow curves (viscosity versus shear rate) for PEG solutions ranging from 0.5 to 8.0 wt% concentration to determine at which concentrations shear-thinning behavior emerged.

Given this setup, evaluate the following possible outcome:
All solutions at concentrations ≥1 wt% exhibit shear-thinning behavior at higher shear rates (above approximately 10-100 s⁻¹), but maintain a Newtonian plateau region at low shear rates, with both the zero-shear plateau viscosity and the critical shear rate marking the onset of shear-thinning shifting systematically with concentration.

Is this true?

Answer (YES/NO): NO